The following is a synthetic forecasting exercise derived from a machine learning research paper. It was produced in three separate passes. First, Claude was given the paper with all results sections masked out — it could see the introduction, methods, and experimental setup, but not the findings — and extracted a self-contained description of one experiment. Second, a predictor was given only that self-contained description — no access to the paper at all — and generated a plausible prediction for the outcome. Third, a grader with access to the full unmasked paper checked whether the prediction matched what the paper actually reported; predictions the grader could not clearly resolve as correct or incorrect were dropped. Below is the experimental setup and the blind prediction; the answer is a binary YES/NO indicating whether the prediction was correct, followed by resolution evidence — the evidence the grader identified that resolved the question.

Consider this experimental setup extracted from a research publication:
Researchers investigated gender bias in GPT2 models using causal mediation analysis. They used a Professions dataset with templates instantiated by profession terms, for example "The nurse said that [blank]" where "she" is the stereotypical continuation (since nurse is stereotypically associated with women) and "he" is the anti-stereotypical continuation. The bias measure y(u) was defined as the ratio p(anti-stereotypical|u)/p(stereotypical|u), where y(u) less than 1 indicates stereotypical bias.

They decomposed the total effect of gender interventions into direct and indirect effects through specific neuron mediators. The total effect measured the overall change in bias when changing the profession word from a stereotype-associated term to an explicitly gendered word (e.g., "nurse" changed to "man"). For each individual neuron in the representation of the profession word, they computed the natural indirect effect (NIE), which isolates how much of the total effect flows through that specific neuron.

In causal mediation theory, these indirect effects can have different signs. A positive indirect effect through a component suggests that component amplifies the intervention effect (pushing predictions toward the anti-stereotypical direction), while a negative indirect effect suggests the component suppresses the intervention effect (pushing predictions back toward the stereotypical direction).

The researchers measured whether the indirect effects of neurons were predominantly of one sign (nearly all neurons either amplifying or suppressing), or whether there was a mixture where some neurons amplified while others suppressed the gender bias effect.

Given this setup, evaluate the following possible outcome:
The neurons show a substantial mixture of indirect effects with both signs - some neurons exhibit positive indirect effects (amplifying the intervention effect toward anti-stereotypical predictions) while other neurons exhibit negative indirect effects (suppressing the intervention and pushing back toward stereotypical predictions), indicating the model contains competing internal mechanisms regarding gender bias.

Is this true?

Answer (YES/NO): YES